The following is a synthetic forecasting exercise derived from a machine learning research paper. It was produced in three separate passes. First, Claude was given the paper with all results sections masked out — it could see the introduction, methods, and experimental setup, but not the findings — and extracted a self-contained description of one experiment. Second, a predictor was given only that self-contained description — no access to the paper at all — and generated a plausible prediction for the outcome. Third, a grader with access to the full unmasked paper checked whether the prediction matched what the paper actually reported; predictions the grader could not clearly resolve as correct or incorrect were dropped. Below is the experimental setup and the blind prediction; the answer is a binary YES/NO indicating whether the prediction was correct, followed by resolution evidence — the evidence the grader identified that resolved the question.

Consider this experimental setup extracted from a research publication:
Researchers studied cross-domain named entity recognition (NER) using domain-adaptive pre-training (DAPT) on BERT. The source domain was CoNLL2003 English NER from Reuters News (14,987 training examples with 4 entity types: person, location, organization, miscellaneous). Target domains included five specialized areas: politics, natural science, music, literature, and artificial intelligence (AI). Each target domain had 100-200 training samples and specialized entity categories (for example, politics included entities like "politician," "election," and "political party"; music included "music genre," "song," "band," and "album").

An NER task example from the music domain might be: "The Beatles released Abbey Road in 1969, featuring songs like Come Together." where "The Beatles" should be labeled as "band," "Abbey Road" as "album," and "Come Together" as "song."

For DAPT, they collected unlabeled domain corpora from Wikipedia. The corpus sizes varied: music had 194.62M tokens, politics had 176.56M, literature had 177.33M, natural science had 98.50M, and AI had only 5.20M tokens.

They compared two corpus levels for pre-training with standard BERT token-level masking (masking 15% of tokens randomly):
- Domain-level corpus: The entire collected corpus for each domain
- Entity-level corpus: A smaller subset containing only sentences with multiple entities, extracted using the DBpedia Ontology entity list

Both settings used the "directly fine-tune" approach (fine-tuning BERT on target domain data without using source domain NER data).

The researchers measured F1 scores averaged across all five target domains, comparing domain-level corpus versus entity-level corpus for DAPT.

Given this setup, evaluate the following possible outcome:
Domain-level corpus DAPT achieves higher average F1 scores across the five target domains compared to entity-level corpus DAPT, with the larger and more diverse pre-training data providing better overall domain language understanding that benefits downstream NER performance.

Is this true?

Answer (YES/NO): NO